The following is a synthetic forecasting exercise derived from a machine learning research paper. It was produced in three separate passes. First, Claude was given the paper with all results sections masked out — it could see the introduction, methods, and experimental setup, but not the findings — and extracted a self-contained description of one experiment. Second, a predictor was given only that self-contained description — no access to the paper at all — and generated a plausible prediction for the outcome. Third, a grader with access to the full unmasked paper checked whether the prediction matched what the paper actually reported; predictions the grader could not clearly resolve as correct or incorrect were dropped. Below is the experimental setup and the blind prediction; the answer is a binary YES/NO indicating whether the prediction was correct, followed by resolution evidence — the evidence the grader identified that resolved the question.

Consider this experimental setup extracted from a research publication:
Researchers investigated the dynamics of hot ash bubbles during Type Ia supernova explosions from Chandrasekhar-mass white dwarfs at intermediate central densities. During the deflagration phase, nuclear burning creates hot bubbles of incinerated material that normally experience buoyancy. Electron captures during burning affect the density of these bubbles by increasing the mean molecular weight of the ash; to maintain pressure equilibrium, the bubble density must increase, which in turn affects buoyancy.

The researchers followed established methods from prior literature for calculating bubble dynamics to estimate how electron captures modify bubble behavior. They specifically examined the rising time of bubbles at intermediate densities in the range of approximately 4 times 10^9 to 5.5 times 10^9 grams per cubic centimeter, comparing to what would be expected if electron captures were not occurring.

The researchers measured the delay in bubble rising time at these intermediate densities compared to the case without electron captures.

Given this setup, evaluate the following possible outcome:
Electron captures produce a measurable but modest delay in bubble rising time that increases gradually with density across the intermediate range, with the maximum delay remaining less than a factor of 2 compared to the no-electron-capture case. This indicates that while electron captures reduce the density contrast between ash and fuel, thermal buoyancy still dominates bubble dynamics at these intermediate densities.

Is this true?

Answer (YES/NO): NO